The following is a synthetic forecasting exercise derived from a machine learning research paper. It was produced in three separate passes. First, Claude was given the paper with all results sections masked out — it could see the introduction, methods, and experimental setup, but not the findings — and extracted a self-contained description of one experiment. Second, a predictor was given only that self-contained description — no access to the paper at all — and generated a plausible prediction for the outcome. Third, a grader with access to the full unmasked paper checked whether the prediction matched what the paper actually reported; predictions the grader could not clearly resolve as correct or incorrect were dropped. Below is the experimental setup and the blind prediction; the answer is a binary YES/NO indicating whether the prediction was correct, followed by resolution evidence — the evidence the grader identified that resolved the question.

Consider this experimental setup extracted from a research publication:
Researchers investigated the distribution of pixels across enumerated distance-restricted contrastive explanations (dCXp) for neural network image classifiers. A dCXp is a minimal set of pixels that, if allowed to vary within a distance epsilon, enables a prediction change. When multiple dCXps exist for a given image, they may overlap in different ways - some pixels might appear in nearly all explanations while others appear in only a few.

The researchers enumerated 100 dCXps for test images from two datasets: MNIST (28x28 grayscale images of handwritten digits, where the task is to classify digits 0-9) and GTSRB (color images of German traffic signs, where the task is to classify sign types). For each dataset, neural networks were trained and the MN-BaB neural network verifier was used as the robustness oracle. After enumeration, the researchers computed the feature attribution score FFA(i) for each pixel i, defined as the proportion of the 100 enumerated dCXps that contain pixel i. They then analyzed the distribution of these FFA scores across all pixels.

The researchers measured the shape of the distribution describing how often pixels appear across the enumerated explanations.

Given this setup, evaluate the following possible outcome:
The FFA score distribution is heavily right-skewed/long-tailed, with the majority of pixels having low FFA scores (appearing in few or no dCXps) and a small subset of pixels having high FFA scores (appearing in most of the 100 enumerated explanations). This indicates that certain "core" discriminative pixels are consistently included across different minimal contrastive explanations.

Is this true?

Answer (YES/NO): NO